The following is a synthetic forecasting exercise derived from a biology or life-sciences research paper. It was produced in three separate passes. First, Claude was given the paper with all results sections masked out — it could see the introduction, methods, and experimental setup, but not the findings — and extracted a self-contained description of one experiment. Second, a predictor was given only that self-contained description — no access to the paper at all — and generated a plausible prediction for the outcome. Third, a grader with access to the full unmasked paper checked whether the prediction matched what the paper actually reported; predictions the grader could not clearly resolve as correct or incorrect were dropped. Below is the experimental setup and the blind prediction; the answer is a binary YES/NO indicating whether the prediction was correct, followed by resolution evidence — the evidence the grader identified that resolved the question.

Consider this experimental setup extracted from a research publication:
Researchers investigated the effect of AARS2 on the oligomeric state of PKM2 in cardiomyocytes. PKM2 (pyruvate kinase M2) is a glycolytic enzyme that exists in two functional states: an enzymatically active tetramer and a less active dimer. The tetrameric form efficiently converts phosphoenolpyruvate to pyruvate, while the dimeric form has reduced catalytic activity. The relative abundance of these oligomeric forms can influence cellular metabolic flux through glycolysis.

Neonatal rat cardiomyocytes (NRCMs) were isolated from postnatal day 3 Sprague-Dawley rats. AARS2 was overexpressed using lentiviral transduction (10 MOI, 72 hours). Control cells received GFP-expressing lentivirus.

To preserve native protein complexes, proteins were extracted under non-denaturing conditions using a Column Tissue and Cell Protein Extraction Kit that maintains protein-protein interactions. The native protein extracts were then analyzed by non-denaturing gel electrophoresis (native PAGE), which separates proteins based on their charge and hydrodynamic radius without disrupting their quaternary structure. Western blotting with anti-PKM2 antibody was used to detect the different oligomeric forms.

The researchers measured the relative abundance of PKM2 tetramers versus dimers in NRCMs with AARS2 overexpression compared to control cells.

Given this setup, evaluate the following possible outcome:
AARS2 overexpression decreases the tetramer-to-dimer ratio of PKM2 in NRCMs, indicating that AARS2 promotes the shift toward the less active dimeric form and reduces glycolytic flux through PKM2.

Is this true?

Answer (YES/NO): NO